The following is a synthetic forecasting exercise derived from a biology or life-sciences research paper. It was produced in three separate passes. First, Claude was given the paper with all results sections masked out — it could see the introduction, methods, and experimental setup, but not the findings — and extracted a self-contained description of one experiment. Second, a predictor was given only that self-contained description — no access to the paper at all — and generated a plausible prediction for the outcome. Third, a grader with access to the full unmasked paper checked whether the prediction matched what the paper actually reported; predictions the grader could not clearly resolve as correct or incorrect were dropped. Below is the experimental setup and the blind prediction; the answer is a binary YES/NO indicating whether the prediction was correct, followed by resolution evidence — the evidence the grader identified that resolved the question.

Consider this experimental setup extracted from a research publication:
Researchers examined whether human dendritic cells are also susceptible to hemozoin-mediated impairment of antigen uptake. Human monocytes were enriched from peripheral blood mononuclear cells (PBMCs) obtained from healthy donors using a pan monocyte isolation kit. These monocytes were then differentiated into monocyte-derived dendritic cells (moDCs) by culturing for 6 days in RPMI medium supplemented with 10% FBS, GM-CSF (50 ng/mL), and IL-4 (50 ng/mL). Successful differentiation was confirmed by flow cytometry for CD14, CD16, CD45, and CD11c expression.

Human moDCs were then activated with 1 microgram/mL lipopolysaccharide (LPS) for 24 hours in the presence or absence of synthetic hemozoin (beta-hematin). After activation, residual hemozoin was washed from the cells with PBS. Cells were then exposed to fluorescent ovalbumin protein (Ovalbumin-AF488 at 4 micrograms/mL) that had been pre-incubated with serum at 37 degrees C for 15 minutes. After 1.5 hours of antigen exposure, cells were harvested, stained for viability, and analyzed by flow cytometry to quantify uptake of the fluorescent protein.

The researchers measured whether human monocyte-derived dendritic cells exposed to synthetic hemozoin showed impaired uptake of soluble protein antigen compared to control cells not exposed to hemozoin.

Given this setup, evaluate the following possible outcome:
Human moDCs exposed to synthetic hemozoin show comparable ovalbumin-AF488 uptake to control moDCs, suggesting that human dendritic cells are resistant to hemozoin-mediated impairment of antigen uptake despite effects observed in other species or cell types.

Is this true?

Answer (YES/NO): NO